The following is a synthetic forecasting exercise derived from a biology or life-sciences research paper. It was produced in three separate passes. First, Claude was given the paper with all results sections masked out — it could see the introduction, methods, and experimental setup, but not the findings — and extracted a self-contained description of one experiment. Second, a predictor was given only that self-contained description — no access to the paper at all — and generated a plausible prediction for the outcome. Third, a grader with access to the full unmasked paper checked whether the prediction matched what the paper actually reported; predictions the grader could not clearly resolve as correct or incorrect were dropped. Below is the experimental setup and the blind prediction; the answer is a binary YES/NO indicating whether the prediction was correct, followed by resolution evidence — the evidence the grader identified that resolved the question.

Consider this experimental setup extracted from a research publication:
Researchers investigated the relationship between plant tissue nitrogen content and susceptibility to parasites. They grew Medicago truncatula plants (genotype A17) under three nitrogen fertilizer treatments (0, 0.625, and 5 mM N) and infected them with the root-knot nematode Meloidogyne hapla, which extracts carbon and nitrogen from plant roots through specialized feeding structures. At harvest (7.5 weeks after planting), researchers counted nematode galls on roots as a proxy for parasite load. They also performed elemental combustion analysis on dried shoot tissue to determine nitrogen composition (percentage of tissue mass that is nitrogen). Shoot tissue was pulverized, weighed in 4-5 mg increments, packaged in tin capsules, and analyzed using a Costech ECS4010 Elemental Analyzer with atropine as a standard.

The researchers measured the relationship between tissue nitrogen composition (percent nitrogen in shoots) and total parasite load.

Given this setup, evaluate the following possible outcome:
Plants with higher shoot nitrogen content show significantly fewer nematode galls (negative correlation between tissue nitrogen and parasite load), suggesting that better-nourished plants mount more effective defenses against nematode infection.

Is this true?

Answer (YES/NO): YES